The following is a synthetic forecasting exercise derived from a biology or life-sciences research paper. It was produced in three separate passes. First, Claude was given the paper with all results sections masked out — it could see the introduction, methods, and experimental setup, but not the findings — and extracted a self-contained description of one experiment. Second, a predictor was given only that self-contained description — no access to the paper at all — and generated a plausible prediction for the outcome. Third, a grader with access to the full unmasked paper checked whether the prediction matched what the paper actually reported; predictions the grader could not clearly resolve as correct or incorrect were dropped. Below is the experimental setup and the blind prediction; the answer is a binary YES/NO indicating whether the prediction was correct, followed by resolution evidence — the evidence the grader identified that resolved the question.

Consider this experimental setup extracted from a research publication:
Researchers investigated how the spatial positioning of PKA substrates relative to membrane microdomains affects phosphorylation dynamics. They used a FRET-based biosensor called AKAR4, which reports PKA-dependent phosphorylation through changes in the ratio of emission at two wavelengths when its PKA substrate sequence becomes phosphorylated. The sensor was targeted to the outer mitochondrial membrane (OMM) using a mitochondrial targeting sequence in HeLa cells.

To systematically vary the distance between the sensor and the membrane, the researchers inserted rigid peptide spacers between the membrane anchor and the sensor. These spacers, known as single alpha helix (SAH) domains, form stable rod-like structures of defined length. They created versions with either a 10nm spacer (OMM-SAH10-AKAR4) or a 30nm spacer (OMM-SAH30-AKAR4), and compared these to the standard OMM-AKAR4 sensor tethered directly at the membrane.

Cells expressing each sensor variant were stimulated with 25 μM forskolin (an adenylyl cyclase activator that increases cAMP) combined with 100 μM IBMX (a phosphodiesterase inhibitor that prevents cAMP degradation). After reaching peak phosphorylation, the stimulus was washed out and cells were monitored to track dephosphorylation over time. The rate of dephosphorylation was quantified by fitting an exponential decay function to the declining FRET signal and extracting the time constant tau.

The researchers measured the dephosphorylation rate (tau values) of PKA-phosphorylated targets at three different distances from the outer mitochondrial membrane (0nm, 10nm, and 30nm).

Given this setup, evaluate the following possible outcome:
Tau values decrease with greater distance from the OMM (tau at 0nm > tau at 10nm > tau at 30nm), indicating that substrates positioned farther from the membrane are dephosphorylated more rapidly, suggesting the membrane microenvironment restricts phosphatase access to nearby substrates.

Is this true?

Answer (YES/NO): YES